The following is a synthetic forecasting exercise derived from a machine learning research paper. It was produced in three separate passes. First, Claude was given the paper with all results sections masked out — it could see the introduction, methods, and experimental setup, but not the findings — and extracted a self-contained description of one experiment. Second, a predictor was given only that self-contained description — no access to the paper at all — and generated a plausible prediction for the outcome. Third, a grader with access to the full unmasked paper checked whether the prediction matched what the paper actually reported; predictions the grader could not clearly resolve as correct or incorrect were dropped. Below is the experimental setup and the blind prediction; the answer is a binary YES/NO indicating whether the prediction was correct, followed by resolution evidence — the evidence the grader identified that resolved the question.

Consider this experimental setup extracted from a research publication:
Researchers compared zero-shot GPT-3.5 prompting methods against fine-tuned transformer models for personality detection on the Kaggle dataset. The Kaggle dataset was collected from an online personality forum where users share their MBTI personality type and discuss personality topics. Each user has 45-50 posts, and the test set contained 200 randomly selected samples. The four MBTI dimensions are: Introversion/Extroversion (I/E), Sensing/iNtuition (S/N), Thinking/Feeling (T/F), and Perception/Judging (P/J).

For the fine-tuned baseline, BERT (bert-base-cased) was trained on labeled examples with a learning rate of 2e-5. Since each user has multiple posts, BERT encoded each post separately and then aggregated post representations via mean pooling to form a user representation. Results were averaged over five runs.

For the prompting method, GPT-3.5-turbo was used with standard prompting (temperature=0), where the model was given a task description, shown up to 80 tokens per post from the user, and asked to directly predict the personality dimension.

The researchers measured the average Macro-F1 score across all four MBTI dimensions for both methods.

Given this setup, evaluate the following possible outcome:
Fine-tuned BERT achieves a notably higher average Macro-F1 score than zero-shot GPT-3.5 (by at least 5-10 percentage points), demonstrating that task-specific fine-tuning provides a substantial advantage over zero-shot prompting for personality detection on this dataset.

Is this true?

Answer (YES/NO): YES